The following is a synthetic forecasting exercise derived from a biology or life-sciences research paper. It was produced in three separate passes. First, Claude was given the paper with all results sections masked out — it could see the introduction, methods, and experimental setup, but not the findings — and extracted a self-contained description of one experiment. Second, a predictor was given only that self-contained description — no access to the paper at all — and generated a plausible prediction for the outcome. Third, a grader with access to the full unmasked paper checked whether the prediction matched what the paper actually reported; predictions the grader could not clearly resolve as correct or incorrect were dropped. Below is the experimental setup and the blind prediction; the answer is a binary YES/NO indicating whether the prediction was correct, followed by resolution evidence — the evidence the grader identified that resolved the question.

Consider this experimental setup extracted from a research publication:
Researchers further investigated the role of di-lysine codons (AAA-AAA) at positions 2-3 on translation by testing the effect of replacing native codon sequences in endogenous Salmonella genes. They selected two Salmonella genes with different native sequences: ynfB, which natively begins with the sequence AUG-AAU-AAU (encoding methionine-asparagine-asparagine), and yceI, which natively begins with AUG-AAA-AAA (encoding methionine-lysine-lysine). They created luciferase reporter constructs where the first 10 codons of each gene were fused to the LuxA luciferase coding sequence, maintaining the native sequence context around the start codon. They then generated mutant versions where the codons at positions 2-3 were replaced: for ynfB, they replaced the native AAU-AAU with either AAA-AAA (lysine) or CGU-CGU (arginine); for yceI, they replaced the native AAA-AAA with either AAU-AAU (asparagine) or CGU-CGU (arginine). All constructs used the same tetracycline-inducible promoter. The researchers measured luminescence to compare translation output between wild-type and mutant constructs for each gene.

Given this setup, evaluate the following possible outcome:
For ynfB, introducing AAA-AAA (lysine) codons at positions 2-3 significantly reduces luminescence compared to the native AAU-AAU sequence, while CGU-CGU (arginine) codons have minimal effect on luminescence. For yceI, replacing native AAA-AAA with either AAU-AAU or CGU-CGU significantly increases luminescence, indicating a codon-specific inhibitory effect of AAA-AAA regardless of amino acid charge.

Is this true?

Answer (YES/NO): NO